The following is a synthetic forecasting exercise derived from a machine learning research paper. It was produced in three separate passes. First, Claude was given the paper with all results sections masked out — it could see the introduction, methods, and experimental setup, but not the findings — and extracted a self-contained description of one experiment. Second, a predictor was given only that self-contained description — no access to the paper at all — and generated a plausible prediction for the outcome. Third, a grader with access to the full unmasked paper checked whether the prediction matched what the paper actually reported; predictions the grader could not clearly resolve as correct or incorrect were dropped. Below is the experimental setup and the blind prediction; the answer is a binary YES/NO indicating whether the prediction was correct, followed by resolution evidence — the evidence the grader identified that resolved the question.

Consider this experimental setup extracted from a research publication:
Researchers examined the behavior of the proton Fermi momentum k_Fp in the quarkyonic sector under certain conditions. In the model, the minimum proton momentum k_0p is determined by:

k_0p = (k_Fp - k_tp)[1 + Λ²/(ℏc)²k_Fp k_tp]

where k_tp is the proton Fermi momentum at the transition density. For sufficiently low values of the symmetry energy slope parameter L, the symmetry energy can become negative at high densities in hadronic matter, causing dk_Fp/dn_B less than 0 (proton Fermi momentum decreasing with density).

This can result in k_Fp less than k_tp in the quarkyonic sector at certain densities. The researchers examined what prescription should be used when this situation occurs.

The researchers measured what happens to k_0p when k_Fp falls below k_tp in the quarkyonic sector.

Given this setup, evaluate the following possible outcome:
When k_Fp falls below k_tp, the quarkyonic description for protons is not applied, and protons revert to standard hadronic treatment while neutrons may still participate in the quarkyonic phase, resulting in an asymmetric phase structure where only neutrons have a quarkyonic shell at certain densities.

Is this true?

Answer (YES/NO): NO